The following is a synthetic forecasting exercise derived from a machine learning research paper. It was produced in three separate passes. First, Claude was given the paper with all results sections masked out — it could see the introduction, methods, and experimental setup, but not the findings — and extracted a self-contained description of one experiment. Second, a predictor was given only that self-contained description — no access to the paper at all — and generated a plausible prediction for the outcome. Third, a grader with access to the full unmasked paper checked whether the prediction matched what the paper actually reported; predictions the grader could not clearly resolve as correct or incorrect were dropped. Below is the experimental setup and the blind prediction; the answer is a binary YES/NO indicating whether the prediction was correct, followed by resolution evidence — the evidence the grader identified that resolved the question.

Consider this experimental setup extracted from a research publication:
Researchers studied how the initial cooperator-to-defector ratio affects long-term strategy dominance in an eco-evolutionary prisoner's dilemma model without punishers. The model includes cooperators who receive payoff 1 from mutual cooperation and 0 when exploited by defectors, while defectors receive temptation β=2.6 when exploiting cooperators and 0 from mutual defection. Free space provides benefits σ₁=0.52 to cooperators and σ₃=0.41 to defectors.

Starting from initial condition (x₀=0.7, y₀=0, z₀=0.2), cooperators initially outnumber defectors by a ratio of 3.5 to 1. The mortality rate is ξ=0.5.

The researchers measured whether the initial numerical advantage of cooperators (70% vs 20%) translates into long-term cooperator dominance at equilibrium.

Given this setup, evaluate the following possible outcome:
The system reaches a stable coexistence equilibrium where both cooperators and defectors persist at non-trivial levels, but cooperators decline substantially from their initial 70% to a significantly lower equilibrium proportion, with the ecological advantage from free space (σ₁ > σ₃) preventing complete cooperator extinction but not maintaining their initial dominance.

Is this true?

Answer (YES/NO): NO